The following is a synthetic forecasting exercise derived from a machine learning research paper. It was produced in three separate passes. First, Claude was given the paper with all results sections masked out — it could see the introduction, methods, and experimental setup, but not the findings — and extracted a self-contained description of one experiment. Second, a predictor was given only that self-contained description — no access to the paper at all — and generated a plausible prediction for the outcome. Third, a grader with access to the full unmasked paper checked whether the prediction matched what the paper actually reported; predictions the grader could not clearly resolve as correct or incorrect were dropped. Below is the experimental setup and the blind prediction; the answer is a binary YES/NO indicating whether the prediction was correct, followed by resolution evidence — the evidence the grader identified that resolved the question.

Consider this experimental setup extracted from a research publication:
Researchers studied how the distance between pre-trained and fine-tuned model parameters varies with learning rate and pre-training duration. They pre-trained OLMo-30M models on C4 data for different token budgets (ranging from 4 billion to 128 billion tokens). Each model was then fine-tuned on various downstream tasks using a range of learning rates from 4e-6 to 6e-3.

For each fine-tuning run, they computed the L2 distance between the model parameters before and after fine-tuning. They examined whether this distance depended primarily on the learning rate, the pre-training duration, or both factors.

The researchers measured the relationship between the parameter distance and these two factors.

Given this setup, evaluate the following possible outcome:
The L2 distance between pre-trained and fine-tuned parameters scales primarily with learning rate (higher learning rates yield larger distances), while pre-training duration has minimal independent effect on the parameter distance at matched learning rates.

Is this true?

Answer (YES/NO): YES